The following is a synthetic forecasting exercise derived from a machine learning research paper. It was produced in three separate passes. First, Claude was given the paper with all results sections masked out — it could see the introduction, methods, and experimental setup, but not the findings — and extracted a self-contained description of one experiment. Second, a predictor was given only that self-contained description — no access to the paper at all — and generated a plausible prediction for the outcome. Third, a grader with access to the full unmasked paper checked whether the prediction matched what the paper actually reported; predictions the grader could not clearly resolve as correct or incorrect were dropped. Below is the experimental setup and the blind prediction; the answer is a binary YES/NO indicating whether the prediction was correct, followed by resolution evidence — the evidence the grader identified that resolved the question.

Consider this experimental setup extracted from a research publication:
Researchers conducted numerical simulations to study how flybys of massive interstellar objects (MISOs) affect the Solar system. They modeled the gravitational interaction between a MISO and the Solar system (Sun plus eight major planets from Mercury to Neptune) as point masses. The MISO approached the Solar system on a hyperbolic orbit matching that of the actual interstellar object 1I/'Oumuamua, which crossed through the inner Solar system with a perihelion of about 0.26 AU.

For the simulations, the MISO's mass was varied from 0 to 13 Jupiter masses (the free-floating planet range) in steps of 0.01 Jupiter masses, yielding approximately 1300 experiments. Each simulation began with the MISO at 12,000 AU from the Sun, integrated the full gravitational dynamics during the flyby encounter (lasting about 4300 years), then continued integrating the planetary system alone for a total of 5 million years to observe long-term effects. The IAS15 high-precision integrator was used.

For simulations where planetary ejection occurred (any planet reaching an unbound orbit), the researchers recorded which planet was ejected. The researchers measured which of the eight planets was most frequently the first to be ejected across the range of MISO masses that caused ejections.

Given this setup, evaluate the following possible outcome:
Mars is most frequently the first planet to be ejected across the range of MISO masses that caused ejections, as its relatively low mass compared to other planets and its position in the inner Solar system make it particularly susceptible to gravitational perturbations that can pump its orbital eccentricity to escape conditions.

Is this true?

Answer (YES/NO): NO